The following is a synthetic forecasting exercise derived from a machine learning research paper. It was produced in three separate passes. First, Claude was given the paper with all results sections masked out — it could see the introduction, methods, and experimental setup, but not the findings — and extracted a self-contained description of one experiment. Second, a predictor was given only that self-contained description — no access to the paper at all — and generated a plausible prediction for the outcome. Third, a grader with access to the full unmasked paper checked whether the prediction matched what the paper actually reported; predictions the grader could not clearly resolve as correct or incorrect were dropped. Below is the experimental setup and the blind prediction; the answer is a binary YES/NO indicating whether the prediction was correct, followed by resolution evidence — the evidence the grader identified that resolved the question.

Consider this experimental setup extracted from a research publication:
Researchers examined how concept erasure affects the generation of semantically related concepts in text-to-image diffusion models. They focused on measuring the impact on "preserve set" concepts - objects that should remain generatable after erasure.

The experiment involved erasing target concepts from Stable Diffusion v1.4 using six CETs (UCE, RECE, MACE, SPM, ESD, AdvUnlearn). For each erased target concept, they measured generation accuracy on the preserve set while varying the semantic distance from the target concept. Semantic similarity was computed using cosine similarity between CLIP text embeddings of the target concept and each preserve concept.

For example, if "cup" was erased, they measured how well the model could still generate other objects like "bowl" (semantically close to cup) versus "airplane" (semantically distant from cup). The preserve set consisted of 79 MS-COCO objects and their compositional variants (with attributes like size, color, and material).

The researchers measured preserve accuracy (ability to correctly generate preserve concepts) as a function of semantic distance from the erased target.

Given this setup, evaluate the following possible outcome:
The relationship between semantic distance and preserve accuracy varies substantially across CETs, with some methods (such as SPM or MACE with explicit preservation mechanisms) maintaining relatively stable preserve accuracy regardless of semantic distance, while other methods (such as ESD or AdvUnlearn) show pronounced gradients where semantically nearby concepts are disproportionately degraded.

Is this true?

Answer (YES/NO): NO